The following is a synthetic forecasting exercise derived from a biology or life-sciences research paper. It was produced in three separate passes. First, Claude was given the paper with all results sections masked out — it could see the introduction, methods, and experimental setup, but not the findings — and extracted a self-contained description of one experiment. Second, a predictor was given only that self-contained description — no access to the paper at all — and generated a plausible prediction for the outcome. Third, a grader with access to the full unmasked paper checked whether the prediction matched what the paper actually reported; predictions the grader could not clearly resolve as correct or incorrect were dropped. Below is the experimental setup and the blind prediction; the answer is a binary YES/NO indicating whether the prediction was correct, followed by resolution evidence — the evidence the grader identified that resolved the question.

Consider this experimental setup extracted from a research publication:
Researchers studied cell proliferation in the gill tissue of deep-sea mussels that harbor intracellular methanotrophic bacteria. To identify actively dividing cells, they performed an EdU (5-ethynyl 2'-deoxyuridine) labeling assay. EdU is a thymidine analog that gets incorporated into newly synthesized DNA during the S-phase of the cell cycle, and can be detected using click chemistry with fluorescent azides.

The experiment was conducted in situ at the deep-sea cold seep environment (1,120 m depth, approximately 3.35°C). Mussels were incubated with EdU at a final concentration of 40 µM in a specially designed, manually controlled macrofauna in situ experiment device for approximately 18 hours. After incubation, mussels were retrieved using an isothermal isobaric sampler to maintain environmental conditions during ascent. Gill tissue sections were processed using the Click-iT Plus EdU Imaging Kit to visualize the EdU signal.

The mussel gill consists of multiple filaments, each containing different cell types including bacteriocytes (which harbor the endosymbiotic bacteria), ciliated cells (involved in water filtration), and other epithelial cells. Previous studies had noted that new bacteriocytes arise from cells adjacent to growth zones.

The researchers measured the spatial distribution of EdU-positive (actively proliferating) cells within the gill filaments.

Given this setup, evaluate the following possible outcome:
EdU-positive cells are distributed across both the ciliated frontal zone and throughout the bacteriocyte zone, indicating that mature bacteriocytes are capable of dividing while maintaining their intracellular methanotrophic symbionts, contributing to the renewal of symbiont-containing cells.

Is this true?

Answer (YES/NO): NO